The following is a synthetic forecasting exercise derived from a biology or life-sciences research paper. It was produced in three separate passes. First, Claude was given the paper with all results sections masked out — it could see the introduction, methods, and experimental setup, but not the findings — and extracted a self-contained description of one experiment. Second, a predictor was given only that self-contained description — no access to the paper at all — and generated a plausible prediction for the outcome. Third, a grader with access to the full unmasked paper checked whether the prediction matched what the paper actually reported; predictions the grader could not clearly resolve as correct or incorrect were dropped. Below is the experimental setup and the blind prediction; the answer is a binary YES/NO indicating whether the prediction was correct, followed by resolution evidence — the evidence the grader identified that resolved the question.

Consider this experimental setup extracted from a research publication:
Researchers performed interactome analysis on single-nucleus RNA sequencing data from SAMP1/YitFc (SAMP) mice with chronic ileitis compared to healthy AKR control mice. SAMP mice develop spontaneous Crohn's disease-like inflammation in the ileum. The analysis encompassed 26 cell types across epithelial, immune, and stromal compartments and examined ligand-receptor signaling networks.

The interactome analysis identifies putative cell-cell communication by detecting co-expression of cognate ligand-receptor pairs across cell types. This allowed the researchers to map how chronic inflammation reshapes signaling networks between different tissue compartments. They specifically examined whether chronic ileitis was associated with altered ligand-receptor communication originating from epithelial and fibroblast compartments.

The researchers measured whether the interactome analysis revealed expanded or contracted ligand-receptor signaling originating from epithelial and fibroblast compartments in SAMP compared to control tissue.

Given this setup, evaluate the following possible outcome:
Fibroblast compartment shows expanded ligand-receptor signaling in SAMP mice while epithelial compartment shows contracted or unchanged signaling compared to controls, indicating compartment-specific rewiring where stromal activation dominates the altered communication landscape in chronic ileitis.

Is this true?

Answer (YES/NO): NO